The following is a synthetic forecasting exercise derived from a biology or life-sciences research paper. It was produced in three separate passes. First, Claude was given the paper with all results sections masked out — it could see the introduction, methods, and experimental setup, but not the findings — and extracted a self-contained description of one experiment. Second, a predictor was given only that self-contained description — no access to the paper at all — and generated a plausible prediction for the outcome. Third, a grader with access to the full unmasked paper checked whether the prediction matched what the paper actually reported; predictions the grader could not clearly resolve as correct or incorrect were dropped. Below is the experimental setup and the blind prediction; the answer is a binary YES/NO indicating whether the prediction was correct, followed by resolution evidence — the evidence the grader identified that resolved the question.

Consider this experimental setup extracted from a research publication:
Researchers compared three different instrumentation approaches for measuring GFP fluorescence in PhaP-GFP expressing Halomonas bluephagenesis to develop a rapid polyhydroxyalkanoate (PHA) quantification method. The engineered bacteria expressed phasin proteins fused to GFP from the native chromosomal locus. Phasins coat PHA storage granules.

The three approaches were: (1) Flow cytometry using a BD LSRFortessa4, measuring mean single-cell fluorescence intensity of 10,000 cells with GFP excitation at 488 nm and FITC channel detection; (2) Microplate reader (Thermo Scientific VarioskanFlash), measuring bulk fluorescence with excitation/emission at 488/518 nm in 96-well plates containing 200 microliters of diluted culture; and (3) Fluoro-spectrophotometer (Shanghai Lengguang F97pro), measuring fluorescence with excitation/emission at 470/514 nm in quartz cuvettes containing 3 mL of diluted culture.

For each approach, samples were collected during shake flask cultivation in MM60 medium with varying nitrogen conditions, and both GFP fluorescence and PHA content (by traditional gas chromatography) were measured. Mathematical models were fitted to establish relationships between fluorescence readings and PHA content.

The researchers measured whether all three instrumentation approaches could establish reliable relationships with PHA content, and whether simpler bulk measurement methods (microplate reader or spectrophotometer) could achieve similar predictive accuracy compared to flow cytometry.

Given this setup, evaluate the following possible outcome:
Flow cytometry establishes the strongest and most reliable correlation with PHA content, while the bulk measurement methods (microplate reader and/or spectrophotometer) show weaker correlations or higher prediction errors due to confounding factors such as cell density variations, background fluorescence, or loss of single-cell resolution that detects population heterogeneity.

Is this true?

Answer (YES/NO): NO